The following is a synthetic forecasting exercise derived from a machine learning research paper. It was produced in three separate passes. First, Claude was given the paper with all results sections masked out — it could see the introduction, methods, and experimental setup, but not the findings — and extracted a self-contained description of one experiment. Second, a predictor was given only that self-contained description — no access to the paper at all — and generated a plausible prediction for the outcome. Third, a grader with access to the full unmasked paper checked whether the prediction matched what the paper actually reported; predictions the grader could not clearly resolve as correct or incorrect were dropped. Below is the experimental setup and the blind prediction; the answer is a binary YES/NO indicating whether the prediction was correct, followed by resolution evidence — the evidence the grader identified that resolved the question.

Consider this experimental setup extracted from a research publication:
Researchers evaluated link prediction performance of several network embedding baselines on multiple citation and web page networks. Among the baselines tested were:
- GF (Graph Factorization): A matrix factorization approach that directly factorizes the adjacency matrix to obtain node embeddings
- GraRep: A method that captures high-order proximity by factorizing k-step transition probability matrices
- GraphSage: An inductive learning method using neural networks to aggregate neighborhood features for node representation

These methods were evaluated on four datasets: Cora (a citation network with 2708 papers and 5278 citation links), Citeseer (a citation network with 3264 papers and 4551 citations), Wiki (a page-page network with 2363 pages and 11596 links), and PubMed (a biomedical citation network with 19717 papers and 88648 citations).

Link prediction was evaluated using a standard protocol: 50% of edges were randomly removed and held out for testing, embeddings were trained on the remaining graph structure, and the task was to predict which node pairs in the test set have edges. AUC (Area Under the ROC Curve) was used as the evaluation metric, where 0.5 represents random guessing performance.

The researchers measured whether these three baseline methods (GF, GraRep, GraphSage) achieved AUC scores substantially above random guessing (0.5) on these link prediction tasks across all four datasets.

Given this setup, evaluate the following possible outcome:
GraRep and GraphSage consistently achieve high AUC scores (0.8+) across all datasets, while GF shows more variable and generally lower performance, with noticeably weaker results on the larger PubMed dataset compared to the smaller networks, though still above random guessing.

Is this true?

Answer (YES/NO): NO